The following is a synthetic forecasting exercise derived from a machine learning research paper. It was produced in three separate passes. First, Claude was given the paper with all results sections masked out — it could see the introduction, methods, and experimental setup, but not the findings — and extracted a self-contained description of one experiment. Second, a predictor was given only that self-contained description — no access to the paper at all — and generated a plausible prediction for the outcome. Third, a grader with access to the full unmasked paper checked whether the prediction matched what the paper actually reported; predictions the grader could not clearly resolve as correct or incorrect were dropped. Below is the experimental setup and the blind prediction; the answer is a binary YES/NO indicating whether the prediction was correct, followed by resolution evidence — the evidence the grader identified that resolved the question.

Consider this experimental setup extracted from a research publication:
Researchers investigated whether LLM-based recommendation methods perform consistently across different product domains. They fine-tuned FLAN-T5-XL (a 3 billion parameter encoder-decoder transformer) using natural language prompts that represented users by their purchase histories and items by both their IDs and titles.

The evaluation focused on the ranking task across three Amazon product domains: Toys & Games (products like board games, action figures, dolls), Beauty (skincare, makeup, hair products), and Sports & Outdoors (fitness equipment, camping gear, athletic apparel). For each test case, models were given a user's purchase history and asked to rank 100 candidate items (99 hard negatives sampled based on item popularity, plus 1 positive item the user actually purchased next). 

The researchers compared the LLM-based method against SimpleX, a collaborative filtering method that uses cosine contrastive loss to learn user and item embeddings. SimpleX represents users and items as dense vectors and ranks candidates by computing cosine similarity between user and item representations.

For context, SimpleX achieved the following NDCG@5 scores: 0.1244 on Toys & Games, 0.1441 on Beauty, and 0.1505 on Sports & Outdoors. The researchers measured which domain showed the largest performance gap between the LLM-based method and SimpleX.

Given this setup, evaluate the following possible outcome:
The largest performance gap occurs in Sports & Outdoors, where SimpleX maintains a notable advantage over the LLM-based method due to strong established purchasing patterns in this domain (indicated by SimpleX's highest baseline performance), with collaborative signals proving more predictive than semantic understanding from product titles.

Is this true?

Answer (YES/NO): NO